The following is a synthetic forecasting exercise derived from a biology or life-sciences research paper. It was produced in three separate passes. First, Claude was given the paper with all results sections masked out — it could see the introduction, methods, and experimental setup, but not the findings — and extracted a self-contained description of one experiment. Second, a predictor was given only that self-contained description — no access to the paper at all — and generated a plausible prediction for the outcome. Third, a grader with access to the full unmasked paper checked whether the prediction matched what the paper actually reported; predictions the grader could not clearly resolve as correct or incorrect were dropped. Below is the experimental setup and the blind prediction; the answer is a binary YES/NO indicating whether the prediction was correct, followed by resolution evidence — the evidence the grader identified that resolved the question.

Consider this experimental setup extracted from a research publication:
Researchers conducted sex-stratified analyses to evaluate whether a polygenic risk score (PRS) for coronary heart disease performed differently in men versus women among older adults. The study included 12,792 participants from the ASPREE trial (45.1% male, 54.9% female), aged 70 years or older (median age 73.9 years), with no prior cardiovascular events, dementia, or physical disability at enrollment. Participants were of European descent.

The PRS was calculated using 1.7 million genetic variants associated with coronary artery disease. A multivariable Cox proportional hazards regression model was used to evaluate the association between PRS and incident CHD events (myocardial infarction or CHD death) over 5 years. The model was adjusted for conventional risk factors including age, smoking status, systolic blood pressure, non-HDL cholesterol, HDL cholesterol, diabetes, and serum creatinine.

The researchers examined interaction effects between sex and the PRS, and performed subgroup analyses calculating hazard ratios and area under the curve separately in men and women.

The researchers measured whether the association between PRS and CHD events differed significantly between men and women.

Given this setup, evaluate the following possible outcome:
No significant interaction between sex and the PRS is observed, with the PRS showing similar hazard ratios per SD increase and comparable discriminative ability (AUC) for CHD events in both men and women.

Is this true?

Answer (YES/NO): NO